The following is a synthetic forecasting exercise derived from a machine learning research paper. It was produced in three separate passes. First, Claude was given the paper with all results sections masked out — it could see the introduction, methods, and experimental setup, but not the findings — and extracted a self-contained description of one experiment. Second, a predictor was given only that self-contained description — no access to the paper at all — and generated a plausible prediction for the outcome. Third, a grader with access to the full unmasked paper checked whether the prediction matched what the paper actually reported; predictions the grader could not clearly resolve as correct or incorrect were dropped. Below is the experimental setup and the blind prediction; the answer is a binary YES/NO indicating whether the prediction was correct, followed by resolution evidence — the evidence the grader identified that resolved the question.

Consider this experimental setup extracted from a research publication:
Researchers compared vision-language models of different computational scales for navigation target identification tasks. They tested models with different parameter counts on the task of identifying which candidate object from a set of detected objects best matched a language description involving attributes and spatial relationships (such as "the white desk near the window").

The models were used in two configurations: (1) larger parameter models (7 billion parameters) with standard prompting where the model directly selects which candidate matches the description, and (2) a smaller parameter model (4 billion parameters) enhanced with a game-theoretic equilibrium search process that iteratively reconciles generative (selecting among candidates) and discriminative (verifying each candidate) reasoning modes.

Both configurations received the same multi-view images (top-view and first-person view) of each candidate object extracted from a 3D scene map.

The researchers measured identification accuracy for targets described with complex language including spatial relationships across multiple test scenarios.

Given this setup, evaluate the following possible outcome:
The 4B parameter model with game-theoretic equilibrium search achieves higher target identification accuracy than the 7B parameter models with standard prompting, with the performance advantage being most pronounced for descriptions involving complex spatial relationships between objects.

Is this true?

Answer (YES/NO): NO